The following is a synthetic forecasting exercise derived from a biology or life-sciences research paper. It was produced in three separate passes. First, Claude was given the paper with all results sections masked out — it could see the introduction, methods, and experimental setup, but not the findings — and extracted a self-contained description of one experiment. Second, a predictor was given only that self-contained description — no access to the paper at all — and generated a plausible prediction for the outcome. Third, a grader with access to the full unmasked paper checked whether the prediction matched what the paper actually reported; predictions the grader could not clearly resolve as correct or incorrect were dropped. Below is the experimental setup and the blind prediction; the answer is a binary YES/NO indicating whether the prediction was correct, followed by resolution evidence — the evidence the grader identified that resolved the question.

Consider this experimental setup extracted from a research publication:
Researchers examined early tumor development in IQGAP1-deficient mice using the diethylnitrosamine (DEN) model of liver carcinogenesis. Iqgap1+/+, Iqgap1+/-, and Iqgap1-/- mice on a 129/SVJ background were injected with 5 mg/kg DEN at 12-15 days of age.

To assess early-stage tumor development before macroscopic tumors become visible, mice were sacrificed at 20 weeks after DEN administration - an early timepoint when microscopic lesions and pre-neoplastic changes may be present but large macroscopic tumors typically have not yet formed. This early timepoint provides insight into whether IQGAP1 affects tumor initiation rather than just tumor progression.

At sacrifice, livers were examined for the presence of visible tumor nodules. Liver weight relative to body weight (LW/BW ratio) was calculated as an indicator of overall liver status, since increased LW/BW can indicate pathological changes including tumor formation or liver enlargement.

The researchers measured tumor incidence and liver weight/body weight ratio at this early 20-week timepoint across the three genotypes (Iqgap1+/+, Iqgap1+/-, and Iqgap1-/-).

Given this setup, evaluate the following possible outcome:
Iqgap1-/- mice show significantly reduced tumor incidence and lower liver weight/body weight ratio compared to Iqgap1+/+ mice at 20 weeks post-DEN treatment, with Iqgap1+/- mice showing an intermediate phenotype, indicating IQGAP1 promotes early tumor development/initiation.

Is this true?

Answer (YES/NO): NO